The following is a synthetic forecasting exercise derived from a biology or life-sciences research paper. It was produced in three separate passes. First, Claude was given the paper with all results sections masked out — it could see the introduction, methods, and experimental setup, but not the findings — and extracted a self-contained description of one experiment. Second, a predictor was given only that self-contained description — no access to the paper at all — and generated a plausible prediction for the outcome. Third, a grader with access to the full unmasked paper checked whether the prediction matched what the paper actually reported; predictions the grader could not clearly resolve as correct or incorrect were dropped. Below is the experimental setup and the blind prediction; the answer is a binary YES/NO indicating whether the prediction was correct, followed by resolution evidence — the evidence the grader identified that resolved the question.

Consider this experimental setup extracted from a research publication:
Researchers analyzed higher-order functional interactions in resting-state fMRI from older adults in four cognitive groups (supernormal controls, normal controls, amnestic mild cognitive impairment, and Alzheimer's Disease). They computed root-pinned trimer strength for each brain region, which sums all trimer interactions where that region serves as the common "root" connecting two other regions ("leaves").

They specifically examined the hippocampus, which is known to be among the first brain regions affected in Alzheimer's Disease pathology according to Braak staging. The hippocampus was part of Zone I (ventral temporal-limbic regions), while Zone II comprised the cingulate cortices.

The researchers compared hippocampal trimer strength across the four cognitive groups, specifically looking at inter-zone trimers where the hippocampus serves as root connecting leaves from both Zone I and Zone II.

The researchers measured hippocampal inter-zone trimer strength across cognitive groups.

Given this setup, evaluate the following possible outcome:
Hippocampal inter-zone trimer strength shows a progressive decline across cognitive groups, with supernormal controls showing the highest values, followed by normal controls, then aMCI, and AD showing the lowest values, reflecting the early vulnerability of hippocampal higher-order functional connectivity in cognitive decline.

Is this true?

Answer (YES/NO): YES